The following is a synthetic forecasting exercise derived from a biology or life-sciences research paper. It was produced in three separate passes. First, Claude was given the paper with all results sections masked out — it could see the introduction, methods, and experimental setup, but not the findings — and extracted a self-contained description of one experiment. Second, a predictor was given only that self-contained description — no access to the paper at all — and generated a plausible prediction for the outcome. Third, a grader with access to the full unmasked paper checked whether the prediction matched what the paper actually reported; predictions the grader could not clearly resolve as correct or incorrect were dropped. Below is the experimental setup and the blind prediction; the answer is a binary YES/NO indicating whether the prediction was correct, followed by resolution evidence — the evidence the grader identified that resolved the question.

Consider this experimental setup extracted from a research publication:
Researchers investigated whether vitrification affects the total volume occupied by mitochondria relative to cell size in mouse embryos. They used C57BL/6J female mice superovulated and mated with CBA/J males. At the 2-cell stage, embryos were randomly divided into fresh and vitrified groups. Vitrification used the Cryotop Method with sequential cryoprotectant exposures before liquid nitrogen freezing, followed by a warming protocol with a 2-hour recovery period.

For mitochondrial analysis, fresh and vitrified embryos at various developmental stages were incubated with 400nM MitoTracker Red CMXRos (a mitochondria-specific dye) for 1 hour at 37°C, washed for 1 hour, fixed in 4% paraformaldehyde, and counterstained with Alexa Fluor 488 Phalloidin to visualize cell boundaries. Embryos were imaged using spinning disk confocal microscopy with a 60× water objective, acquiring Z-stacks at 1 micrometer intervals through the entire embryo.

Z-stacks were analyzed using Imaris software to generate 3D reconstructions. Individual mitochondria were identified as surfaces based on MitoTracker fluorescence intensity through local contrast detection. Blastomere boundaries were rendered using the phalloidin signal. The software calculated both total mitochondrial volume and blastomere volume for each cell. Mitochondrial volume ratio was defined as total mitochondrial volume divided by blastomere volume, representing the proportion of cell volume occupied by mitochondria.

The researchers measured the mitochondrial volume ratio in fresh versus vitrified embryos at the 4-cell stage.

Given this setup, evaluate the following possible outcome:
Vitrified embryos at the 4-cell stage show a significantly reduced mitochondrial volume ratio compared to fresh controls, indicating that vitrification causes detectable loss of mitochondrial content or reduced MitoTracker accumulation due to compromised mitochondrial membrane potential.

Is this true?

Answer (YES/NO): NO